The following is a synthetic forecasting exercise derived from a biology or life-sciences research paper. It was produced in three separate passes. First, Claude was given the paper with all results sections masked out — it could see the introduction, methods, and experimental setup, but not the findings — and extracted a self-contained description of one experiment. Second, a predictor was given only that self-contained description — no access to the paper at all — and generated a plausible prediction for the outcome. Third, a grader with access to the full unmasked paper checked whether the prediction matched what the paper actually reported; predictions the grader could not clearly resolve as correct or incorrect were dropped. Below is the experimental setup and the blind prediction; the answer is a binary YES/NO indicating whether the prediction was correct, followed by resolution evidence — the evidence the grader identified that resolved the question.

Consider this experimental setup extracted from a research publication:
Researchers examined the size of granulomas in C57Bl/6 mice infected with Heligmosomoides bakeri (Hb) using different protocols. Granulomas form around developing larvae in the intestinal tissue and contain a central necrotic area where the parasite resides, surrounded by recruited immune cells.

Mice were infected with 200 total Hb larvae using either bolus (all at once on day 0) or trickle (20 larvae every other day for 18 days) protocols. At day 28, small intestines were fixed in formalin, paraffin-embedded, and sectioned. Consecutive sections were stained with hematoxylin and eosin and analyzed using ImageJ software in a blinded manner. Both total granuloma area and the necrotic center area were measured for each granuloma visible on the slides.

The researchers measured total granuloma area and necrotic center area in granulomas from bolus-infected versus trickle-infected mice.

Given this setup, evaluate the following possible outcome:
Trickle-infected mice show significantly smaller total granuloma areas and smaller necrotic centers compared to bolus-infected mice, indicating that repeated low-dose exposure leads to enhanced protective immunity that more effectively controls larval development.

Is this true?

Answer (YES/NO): NO